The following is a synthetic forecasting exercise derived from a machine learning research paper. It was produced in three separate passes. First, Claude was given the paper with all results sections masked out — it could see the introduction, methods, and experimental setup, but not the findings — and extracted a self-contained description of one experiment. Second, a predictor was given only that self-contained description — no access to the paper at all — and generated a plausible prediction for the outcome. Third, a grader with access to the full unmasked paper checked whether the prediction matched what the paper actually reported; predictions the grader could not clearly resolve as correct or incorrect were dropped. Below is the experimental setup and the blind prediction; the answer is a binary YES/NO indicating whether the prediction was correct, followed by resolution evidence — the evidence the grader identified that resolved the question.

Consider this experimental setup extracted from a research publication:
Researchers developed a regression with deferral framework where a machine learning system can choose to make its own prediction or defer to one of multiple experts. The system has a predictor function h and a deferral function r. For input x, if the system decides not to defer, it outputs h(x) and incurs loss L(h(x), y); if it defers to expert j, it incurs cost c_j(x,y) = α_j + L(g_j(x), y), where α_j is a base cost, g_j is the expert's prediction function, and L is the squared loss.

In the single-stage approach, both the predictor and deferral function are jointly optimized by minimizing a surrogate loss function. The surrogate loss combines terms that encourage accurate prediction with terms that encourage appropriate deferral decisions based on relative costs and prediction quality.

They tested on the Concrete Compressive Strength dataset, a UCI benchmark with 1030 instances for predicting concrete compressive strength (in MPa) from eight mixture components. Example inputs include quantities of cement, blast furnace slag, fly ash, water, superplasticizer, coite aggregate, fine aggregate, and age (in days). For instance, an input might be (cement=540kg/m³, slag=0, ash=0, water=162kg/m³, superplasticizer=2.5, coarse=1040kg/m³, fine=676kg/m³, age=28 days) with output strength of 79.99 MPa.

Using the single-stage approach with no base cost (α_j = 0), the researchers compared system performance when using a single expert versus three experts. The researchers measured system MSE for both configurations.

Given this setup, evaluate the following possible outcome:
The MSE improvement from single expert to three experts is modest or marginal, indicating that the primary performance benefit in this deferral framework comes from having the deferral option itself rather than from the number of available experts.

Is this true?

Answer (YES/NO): NO